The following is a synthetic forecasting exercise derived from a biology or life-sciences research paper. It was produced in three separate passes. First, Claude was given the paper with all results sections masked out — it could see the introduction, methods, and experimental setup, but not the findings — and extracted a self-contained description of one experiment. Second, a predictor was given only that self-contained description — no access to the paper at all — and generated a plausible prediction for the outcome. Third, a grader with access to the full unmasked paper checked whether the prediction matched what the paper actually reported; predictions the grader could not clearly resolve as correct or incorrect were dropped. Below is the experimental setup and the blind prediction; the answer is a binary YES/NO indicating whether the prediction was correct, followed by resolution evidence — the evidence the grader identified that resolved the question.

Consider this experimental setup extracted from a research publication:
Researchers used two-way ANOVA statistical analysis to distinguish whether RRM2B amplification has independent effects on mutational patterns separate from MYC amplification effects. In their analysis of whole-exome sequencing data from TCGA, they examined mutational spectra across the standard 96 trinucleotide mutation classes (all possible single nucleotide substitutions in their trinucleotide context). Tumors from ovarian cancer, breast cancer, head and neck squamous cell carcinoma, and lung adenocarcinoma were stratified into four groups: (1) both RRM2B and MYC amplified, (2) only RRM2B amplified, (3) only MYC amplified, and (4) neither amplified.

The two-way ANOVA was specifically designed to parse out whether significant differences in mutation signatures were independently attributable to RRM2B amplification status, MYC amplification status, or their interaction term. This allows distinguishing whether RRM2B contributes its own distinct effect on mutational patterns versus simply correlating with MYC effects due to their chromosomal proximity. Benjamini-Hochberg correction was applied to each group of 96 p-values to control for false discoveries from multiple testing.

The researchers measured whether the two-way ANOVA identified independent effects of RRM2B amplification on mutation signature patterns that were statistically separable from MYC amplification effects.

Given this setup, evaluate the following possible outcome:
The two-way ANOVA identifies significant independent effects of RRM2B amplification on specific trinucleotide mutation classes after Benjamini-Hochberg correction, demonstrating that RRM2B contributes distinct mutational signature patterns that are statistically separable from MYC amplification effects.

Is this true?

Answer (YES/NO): YES